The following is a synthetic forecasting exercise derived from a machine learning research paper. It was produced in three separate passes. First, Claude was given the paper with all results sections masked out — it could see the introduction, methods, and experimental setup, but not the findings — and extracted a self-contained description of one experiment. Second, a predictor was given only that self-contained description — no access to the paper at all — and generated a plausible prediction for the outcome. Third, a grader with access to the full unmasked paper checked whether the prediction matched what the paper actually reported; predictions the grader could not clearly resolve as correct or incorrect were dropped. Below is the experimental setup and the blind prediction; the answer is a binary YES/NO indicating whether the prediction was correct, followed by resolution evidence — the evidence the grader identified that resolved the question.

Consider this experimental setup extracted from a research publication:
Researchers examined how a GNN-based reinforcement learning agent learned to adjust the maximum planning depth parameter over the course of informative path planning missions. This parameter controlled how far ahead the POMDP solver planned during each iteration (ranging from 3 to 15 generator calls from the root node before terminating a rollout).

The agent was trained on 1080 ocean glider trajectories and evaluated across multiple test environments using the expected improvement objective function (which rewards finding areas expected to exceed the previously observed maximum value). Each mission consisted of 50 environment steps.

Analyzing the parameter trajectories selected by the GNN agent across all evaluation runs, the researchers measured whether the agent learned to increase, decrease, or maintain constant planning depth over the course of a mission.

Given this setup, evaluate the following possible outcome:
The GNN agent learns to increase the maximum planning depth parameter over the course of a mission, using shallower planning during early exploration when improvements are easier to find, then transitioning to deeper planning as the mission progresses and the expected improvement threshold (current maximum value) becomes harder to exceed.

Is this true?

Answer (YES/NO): YES